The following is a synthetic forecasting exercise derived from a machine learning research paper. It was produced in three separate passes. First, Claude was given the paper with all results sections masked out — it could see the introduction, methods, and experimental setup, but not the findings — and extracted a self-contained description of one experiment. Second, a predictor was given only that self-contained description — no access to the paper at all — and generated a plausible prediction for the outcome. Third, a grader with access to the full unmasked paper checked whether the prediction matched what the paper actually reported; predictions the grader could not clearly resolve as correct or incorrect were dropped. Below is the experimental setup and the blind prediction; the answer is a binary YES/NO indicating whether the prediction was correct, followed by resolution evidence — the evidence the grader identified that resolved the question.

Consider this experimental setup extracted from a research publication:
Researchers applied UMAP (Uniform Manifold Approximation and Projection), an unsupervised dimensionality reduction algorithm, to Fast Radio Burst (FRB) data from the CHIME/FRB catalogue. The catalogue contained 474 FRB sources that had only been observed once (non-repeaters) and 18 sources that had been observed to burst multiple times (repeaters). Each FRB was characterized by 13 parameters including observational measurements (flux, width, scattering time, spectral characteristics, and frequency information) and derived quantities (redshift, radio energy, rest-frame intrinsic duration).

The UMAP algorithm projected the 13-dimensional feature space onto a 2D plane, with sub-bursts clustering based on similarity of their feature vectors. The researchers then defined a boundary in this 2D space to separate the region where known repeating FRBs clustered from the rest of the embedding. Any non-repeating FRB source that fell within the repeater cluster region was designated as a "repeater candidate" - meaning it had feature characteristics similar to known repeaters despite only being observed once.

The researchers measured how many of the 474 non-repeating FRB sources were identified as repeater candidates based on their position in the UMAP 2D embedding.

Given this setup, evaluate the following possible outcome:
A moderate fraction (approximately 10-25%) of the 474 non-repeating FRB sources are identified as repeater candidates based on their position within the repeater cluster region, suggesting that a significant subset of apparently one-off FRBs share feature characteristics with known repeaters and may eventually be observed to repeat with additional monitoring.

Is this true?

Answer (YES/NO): NO